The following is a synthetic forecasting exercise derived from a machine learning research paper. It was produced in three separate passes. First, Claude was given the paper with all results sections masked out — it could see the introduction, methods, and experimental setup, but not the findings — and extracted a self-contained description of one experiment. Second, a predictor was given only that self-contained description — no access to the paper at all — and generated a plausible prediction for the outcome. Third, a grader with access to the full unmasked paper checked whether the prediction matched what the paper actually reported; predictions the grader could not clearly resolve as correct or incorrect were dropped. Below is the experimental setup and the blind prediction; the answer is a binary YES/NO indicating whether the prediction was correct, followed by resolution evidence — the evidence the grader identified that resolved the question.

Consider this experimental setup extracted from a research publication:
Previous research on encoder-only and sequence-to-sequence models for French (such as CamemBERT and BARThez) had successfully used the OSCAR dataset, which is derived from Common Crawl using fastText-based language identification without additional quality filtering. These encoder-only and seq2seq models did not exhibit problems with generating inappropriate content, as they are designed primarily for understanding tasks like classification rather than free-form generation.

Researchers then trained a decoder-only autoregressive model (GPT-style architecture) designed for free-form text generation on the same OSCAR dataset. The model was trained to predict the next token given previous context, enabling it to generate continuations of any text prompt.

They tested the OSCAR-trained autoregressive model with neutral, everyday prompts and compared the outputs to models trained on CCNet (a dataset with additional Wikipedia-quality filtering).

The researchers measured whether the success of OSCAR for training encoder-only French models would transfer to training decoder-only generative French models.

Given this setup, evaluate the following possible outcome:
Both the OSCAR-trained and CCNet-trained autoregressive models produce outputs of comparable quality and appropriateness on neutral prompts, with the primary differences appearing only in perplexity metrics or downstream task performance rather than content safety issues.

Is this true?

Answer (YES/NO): NO